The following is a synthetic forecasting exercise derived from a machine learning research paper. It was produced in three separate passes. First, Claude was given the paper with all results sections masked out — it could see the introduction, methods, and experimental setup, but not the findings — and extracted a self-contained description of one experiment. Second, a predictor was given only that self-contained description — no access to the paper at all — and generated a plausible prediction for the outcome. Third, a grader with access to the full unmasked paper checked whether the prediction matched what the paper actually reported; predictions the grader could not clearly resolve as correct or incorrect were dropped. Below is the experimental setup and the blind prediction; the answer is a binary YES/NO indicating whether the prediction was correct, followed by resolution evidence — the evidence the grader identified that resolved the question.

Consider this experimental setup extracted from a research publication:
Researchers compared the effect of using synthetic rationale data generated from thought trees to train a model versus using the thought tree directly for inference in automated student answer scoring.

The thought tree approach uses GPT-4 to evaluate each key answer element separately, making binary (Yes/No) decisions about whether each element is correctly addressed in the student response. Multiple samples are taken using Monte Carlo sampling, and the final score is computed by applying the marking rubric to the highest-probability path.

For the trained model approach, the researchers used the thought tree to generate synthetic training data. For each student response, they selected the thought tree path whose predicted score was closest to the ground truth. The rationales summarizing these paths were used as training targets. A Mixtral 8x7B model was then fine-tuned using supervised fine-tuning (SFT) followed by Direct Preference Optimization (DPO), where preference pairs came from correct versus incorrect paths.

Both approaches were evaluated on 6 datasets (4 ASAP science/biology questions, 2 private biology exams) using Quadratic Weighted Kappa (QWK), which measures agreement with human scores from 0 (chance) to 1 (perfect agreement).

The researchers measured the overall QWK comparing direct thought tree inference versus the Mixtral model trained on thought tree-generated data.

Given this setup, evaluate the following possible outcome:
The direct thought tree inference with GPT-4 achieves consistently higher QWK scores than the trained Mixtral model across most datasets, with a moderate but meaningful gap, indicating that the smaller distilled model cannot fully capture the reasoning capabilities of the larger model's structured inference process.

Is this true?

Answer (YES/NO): NO